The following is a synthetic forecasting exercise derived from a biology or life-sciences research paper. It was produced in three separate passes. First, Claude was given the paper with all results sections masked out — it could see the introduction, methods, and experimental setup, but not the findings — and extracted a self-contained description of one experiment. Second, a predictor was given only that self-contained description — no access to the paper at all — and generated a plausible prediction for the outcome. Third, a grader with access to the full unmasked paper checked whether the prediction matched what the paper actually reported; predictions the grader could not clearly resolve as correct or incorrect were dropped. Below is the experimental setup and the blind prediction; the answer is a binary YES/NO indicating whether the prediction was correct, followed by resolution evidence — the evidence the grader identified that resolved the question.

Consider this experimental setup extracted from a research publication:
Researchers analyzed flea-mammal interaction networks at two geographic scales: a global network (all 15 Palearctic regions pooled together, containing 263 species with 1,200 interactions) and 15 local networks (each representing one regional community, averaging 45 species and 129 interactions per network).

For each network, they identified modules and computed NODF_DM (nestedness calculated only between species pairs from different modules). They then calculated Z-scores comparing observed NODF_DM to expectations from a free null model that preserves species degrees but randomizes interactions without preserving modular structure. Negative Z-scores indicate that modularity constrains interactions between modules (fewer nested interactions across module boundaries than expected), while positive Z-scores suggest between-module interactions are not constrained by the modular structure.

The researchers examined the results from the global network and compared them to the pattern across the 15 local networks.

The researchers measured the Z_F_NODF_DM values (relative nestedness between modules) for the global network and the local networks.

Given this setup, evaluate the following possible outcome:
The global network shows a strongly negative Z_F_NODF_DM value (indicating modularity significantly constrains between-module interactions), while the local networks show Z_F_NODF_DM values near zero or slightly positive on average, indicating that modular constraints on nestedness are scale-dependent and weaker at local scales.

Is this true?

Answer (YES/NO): NO